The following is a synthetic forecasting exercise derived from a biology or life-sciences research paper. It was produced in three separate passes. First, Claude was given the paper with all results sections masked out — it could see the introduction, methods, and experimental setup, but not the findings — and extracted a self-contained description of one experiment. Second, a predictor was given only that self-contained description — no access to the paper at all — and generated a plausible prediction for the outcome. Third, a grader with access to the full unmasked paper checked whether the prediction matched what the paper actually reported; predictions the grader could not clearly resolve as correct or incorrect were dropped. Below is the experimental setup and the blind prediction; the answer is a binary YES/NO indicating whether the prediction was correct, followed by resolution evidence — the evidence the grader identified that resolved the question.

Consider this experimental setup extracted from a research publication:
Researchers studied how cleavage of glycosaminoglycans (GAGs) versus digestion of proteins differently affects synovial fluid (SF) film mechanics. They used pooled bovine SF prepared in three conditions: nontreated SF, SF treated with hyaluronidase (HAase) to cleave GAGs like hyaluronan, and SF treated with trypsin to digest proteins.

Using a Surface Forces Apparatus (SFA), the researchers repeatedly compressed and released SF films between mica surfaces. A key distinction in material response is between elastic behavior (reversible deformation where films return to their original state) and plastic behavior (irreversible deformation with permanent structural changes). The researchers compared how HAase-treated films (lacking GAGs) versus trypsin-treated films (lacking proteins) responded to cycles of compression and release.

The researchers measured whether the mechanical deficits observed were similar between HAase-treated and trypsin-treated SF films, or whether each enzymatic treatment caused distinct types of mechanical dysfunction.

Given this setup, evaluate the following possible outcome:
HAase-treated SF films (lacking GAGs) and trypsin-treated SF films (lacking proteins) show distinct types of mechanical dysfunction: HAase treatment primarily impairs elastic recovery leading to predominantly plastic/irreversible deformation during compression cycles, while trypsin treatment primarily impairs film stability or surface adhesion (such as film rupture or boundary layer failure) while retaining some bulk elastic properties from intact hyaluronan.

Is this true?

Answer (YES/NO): NO